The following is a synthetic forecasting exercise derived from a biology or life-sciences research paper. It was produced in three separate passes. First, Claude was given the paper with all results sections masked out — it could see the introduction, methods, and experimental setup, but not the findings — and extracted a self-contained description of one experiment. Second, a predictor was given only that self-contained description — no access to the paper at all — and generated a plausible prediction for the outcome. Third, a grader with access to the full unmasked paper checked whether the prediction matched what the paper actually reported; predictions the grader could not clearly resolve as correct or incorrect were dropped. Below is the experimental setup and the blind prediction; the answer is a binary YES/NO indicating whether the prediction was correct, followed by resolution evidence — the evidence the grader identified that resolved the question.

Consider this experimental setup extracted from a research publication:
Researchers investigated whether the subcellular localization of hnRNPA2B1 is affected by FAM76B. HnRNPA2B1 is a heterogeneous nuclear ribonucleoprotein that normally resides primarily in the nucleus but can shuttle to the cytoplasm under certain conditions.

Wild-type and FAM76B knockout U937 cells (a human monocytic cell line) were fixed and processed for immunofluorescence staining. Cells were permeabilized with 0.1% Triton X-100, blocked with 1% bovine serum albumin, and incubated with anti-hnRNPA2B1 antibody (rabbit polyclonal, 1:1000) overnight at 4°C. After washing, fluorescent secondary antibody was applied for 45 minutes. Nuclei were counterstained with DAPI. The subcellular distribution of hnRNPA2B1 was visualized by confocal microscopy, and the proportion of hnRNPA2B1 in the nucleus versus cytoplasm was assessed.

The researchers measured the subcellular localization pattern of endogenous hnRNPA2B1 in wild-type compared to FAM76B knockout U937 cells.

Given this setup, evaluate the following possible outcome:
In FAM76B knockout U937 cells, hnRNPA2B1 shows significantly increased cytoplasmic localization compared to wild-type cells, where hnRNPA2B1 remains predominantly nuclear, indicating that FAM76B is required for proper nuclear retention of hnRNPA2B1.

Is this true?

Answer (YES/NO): YES